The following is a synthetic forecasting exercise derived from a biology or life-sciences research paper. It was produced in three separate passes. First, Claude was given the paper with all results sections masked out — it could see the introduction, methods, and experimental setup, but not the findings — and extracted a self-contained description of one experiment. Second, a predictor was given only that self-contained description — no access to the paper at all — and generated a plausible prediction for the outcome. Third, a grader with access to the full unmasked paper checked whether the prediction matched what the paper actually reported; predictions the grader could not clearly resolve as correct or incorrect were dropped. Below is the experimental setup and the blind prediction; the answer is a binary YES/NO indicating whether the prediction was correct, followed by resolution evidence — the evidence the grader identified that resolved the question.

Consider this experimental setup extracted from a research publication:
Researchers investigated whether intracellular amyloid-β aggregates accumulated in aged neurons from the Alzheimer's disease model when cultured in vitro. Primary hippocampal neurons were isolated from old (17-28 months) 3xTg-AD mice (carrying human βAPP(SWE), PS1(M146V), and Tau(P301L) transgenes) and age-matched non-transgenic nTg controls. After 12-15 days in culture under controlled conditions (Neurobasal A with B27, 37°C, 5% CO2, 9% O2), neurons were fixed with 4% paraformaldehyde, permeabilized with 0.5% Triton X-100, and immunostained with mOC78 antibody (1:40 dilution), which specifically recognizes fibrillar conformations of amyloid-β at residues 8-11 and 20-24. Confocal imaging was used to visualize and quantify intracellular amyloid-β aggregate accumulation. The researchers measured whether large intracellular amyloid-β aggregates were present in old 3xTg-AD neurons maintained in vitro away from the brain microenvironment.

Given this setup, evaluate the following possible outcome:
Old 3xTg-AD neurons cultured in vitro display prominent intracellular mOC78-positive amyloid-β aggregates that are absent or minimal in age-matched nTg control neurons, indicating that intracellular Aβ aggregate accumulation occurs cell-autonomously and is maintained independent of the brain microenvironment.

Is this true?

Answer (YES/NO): YES